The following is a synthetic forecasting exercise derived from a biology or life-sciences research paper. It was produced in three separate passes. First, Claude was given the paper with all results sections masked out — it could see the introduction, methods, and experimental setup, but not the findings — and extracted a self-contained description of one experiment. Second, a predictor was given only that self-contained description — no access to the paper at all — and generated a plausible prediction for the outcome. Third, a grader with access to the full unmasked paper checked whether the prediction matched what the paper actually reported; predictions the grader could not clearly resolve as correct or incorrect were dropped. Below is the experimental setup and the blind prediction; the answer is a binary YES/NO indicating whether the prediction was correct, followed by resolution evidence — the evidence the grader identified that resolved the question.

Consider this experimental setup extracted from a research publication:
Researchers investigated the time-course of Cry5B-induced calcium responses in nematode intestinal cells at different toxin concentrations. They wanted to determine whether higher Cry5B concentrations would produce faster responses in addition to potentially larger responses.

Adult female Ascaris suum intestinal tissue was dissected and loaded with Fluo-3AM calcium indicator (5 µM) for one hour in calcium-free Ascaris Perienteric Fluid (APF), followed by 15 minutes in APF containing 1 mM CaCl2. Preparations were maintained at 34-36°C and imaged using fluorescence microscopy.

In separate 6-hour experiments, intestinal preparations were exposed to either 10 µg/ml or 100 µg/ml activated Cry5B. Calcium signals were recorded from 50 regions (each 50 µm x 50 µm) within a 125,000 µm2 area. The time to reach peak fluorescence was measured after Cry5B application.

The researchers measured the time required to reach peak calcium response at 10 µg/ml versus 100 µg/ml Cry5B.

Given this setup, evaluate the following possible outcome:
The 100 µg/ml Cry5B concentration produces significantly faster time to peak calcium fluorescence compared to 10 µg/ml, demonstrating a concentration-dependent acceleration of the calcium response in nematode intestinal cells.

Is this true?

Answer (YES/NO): YES